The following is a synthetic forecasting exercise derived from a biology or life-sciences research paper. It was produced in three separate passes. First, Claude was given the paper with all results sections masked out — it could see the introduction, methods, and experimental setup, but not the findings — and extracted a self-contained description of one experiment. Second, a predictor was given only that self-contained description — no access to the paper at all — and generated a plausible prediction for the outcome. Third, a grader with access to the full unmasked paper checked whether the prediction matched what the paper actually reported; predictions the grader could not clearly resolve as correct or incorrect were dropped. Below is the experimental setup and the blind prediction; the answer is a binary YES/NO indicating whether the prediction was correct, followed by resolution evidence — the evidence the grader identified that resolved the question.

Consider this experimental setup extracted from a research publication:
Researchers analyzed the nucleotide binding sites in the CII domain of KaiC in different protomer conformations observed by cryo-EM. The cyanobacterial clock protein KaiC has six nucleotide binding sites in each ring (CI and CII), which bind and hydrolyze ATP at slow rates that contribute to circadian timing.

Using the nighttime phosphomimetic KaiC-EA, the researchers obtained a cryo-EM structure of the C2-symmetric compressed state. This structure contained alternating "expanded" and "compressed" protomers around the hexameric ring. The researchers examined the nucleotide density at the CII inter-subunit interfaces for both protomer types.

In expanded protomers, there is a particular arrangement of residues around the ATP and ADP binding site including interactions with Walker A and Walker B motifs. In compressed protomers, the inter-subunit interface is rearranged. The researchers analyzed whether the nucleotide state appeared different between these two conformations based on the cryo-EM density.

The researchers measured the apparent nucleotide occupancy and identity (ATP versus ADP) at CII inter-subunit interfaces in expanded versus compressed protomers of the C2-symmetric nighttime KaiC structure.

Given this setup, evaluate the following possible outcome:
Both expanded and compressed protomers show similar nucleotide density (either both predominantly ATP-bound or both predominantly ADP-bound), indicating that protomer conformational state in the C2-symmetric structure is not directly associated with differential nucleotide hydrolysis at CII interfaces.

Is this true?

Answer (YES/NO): NO